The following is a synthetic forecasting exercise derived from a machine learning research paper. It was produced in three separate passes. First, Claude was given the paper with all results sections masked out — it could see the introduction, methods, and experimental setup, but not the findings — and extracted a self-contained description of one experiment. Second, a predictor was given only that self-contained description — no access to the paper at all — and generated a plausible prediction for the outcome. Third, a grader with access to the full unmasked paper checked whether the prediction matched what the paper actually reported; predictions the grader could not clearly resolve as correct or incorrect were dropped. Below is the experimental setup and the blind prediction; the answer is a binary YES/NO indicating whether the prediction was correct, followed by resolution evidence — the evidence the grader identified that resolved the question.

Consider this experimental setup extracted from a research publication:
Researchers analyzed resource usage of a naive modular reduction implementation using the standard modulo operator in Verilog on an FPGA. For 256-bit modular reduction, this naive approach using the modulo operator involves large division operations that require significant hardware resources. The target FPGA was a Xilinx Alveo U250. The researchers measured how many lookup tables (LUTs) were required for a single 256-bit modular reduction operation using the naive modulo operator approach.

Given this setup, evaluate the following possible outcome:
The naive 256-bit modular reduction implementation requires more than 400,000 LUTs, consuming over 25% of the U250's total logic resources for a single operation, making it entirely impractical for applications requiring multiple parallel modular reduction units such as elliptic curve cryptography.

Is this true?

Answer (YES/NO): NO